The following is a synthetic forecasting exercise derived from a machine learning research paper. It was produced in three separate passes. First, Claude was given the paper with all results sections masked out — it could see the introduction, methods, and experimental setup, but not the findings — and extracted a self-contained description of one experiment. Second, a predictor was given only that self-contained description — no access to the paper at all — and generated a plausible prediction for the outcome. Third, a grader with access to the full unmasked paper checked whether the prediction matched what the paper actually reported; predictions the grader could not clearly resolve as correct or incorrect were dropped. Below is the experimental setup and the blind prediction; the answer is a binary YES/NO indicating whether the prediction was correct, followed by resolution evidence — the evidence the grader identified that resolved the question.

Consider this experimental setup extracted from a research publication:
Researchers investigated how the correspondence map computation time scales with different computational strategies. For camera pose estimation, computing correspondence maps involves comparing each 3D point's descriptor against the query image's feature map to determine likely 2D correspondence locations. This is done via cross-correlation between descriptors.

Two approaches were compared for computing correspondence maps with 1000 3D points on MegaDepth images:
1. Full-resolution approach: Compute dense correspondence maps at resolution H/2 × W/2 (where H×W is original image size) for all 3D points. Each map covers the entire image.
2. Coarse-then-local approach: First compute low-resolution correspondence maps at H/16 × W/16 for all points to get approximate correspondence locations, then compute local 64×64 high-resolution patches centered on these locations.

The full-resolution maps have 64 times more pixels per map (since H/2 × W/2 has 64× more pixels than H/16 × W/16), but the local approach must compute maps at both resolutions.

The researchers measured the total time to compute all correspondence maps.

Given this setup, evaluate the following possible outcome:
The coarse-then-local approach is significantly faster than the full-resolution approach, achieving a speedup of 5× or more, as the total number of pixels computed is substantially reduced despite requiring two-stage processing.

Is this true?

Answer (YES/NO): YES